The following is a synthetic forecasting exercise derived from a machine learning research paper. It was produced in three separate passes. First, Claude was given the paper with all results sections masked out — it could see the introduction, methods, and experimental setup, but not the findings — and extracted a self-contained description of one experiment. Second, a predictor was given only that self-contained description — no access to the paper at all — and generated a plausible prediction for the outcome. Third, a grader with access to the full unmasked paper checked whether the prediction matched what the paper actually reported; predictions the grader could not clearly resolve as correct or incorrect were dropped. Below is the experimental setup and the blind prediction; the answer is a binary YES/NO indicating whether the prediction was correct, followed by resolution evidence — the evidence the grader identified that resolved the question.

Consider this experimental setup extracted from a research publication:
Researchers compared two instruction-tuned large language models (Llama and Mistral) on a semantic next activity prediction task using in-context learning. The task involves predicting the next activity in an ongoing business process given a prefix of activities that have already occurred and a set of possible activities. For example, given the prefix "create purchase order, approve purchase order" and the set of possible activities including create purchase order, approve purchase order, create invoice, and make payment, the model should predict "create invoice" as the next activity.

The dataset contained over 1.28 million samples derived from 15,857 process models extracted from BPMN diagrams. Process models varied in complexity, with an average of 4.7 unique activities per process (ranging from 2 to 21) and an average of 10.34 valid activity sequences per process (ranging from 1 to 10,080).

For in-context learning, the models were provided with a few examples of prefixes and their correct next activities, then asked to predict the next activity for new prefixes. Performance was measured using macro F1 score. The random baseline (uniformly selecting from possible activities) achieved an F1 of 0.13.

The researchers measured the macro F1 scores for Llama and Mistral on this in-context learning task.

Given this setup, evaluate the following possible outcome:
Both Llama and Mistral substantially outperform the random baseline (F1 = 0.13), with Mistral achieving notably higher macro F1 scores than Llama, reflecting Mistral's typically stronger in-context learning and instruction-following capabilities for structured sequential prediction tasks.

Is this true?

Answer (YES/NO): NO